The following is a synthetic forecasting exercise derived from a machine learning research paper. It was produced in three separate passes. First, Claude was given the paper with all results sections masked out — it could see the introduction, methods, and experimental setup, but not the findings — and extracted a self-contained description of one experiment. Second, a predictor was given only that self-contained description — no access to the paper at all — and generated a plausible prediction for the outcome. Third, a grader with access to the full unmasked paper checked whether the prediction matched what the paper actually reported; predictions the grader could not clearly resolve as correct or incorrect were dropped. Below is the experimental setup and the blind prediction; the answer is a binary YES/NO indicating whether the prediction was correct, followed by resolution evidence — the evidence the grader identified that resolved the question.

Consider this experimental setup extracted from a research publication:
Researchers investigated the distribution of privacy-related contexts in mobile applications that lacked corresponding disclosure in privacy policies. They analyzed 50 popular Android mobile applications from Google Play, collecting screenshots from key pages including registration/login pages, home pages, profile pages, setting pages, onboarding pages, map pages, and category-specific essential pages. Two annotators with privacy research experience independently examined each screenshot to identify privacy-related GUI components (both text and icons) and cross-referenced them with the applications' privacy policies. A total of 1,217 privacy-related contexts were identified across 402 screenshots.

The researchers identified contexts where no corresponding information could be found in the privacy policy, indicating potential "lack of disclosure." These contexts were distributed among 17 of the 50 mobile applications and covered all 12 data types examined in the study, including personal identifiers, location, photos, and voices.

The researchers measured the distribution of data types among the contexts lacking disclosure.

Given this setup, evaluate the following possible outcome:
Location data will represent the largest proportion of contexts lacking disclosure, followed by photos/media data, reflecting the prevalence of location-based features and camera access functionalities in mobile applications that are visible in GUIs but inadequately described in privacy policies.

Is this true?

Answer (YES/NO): NO